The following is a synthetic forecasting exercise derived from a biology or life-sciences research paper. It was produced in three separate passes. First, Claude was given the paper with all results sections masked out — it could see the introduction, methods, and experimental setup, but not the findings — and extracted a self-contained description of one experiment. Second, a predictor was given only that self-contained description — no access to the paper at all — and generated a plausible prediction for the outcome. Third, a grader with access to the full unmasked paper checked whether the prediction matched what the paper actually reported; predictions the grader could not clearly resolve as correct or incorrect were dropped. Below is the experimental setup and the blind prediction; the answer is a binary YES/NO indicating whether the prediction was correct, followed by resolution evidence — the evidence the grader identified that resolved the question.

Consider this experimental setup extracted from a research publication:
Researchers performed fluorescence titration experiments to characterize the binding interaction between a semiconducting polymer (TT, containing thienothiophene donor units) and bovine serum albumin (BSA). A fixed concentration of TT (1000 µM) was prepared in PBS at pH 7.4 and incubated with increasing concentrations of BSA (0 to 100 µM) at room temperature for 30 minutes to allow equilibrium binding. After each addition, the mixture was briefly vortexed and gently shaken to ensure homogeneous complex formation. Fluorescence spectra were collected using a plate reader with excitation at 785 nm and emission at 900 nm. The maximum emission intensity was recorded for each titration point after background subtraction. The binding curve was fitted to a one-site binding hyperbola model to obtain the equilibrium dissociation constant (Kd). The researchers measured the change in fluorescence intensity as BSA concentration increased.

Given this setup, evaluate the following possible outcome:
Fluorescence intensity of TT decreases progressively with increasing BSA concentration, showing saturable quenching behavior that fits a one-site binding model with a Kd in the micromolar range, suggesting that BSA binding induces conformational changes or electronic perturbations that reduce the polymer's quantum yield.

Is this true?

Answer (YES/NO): NO